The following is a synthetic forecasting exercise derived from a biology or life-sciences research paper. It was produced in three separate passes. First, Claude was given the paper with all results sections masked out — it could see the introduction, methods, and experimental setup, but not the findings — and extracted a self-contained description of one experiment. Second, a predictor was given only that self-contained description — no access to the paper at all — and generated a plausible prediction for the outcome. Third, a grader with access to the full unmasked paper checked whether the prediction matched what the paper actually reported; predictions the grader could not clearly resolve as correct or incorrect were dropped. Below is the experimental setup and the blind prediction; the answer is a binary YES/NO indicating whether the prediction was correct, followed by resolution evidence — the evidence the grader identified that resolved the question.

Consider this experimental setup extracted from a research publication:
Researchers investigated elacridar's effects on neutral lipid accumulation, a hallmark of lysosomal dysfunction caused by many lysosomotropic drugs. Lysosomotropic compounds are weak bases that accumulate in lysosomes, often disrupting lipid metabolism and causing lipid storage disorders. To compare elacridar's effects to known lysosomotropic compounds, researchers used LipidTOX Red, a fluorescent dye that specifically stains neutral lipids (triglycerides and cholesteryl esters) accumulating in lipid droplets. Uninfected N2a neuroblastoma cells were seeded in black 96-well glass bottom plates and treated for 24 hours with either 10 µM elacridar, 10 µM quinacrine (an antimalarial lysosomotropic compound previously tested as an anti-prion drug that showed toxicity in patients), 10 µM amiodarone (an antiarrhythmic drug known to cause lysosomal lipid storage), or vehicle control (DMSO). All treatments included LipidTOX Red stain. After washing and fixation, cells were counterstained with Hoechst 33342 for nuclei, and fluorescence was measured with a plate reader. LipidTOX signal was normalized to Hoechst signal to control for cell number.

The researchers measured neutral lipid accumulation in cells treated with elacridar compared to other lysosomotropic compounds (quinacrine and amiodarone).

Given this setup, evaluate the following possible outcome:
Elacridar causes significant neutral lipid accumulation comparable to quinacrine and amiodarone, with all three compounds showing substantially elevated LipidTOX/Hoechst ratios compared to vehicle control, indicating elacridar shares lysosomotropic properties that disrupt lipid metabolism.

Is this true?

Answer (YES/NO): NO